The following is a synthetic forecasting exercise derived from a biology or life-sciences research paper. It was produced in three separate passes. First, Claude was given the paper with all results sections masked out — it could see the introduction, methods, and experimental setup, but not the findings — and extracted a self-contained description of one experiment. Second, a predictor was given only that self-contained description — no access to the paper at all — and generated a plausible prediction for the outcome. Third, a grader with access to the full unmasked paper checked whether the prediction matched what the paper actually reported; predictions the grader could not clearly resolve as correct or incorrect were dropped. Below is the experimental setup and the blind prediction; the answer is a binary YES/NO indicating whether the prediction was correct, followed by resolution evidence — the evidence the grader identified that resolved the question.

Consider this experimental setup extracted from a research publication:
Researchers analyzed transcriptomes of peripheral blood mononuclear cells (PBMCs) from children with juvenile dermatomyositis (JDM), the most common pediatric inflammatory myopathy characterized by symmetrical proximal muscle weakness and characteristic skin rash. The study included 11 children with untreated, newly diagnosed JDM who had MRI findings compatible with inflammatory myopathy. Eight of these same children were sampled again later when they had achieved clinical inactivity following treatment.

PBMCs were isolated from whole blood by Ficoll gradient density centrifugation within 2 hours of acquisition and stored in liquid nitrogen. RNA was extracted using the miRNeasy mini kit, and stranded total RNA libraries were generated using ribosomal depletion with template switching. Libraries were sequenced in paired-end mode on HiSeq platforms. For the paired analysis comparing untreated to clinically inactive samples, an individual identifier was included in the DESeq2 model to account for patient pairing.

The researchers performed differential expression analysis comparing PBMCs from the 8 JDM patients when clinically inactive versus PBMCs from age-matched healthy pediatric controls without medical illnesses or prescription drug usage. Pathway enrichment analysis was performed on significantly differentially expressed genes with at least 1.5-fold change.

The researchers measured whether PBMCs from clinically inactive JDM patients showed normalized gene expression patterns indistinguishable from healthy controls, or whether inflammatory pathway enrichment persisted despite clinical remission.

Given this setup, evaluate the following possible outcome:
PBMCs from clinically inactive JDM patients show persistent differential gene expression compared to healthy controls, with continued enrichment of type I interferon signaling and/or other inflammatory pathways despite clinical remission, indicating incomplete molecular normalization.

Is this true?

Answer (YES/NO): YES